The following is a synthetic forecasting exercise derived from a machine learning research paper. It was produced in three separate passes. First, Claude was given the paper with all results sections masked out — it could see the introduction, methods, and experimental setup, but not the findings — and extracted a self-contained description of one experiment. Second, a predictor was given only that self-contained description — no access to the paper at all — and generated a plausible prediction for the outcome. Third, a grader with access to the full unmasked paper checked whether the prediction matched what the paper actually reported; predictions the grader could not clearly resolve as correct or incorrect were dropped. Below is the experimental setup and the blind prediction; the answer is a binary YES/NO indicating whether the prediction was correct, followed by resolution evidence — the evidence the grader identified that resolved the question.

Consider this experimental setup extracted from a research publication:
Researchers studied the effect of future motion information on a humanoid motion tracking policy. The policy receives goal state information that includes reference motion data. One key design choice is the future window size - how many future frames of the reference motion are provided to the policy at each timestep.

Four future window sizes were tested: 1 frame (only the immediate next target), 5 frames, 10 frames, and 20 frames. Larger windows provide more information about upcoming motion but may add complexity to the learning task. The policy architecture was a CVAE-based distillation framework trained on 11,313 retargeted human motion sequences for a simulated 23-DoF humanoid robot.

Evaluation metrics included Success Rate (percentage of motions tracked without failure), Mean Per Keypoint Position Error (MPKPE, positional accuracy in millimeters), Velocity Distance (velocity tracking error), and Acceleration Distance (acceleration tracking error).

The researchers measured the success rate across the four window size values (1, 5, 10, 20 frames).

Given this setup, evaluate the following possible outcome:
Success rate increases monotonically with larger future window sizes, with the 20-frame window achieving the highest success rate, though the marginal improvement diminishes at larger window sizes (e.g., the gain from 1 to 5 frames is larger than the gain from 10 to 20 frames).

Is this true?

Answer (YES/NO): NO